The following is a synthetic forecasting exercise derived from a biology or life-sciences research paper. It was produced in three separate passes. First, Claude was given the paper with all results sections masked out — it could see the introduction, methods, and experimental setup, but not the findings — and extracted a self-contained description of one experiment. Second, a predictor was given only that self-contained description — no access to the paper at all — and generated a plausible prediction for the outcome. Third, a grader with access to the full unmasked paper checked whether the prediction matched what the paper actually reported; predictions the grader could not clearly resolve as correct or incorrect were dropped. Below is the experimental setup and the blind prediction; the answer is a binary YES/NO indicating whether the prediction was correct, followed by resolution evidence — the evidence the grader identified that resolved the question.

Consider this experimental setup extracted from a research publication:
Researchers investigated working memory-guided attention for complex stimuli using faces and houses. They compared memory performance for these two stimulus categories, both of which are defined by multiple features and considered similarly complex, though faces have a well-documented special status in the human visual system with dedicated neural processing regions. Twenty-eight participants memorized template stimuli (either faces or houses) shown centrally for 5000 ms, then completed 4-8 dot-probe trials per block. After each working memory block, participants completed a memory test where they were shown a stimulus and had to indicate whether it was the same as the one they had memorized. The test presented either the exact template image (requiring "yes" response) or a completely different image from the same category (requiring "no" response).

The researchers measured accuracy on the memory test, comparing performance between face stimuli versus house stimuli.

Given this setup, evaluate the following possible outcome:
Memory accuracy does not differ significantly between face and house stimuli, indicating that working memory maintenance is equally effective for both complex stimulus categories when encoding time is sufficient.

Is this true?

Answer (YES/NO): NO